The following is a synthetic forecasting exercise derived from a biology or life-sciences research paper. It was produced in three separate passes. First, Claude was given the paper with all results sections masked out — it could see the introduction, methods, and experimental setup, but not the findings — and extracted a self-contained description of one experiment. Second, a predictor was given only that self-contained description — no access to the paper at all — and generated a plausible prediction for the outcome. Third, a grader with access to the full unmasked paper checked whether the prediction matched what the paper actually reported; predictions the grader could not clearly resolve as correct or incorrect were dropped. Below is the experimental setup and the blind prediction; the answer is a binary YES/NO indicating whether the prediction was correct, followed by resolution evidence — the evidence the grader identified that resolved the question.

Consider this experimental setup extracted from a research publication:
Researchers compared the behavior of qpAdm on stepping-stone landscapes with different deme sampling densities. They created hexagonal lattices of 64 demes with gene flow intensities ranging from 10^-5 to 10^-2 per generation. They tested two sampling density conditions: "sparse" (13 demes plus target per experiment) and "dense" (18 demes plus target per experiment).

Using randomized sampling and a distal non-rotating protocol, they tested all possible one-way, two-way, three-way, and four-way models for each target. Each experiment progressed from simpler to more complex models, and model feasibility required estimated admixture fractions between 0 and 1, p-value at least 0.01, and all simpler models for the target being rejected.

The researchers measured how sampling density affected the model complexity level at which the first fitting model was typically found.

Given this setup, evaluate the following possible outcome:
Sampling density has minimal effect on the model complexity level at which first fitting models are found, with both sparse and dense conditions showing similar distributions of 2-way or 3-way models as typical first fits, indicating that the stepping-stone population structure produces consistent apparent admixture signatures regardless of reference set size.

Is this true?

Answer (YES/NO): NO